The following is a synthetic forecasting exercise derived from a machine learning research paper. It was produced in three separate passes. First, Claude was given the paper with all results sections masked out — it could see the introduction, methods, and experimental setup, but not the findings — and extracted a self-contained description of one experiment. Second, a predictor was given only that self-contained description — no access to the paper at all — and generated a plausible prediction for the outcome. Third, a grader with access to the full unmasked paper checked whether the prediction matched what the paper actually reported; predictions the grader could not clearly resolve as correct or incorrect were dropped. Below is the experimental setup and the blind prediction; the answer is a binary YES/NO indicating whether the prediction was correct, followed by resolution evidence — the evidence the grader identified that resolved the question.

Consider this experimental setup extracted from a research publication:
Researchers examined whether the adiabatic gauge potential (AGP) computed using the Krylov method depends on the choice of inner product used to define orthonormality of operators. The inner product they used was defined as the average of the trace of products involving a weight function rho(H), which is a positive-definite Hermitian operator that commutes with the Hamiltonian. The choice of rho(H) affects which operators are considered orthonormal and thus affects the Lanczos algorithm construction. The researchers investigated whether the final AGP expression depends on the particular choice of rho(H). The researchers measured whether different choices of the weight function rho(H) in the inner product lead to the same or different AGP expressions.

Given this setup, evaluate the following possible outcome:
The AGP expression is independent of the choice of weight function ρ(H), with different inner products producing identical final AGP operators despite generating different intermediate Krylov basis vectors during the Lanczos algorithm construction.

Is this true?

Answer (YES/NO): YES